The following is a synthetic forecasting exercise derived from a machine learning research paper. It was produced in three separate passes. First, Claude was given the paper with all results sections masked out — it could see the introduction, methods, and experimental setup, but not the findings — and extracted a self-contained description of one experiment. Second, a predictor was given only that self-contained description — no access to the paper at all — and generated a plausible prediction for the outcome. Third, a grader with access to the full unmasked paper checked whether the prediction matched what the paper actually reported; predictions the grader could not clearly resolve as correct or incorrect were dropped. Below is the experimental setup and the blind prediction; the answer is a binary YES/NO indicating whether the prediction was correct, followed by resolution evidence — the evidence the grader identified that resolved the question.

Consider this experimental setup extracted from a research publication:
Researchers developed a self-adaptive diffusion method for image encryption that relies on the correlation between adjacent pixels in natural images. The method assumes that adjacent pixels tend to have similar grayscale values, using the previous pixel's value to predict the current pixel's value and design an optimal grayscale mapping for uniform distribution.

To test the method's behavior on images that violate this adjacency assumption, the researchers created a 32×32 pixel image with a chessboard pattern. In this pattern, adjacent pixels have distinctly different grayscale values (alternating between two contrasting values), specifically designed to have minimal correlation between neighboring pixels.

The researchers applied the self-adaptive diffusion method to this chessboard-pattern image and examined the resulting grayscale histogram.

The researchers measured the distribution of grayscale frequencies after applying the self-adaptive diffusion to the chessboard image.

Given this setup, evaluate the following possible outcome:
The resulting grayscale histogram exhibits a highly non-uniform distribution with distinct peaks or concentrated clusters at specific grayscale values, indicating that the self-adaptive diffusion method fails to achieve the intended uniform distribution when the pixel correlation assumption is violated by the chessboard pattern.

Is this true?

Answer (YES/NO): YES